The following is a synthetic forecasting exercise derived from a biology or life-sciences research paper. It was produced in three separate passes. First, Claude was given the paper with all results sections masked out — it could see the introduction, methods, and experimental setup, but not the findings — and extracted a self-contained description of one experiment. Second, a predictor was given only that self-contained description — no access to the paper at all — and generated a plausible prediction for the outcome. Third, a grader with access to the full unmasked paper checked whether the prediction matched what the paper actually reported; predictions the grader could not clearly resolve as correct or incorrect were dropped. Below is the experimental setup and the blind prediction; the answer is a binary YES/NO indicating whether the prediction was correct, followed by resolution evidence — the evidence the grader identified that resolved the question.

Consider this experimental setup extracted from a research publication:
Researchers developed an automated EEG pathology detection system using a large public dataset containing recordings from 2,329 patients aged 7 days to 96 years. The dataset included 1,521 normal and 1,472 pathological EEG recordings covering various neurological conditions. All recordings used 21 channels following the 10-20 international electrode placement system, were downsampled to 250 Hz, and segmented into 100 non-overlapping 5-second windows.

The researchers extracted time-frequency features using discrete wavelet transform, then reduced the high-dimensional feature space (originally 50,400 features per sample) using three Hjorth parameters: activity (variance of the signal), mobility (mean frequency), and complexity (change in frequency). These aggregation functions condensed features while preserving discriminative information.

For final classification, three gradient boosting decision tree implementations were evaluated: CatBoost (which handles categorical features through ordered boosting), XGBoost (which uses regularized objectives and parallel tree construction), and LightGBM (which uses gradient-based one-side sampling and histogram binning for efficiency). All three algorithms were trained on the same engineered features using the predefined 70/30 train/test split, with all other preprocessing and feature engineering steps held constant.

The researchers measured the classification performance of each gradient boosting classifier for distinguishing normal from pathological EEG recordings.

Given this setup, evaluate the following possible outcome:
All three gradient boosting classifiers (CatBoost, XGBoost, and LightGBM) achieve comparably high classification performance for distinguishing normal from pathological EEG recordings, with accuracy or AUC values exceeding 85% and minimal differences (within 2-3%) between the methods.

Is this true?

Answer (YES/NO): NO